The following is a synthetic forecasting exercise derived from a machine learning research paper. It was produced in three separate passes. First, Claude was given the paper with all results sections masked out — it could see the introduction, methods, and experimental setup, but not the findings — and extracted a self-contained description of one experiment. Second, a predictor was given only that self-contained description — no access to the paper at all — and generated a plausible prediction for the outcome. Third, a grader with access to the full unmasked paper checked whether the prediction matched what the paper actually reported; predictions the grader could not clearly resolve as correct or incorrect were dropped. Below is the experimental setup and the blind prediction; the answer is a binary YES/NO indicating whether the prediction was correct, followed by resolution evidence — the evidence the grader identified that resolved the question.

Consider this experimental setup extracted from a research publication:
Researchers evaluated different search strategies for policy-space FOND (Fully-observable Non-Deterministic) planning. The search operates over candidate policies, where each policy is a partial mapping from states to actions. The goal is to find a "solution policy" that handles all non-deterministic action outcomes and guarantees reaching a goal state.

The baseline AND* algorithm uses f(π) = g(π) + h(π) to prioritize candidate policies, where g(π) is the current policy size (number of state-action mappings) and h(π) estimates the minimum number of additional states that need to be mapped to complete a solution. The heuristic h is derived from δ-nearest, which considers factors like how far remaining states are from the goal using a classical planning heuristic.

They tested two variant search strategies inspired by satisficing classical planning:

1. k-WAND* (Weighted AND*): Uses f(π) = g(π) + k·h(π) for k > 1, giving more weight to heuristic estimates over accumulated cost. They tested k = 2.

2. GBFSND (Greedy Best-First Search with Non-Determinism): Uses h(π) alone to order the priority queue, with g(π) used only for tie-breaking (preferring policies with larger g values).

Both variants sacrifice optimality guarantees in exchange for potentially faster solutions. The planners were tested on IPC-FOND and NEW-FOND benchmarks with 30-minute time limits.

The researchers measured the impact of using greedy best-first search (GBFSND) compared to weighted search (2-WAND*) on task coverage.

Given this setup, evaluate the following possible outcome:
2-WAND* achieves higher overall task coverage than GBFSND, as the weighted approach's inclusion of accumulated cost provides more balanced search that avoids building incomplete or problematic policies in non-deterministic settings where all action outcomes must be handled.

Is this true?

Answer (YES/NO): YES